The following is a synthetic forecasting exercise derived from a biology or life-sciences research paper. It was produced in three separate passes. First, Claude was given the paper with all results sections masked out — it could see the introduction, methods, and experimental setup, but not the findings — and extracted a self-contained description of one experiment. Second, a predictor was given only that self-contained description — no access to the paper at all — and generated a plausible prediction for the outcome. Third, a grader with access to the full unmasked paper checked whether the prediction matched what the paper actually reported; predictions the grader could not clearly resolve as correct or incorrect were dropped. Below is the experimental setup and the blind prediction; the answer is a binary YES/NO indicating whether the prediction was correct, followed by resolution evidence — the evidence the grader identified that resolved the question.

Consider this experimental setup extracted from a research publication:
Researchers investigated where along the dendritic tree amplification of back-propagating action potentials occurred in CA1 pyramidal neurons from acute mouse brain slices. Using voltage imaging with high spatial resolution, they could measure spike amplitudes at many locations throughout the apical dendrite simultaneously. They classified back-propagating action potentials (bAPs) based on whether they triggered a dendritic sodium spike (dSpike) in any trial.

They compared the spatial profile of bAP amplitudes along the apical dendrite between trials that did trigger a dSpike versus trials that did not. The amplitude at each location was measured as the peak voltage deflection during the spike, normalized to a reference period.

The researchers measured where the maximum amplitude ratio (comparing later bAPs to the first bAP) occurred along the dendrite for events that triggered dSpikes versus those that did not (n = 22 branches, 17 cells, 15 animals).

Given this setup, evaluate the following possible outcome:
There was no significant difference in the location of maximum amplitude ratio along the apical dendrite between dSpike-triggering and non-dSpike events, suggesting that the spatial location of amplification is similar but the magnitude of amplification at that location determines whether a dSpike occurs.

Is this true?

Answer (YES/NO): NO